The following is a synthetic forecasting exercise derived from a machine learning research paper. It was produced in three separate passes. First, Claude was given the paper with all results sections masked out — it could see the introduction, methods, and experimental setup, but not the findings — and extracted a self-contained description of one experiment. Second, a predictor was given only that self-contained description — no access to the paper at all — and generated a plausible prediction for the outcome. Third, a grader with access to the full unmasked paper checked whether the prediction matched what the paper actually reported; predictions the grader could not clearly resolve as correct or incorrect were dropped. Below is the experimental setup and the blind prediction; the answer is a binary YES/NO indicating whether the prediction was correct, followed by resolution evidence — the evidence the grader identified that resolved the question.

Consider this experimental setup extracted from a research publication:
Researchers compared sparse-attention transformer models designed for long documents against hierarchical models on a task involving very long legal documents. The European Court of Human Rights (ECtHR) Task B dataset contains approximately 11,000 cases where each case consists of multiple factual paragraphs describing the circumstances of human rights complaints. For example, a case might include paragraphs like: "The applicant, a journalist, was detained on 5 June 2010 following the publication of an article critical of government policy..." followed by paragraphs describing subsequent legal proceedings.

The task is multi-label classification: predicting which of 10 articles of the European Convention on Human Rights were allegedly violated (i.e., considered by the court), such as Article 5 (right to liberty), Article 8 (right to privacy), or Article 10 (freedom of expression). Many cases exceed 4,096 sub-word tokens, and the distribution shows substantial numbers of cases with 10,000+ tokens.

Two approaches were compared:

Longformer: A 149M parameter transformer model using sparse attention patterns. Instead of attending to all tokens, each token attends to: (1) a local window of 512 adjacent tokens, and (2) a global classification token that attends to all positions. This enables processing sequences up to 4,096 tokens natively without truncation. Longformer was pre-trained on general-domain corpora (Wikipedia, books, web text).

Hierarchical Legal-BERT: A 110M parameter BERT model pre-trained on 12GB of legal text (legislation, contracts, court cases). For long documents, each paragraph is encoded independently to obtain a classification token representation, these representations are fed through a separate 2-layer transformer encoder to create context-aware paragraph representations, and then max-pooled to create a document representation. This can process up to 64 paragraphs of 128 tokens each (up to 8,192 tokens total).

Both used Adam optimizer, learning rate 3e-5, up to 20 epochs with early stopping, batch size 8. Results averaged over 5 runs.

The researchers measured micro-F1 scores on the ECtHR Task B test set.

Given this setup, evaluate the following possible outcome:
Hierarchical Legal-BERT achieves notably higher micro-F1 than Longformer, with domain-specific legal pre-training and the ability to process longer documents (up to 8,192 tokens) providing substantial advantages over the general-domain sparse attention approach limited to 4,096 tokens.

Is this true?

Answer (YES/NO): NO